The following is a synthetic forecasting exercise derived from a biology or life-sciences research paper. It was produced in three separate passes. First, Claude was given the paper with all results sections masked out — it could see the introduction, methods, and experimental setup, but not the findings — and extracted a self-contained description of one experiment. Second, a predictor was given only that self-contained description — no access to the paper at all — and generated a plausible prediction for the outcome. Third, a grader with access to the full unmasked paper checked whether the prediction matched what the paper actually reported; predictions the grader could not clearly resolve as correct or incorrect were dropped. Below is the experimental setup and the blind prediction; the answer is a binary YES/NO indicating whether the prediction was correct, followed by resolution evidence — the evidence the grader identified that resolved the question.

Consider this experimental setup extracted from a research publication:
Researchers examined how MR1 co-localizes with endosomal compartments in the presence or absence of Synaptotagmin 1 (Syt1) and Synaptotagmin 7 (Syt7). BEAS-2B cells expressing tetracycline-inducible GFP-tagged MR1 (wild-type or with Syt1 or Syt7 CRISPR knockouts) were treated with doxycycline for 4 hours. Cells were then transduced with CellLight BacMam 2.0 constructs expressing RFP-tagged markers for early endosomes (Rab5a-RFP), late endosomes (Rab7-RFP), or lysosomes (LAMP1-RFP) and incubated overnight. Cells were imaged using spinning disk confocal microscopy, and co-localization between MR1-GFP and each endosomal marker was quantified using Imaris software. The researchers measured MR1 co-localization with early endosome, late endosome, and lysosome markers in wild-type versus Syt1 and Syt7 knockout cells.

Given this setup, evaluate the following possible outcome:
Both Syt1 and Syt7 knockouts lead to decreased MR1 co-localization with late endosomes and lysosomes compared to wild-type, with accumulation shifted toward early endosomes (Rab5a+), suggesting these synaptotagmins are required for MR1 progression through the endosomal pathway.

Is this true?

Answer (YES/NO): NO